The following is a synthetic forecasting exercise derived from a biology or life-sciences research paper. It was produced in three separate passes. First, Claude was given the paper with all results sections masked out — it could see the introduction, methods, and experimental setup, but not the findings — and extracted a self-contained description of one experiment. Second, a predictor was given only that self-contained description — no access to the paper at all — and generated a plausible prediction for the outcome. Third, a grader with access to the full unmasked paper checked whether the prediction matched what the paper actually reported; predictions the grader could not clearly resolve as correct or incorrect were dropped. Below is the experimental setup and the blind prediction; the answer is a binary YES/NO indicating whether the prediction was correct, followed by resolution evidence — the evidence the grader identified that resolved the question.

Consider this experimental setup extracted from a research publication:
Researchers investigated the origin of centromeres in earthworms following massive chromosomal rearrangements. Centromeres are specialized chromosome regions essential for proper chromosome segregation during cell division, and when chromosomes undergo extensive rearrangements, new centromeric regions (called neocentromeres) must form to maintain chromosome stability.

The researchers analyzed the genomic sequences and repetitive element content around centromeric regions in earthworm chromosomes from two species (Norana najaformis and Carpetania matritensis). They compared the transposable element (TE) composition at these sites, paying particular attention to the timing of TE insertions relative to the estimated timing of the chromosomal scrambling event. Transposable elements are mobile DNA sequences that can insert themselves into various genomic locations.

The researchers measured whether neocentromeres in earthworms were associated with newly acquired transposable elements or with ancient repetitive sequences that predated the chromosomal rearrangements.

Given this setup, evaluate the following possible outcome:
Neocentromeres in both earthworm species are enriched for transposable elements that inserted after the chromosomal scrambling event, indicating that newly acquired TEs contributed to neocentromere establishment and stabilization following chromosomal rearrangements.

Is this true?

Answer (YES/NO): YES